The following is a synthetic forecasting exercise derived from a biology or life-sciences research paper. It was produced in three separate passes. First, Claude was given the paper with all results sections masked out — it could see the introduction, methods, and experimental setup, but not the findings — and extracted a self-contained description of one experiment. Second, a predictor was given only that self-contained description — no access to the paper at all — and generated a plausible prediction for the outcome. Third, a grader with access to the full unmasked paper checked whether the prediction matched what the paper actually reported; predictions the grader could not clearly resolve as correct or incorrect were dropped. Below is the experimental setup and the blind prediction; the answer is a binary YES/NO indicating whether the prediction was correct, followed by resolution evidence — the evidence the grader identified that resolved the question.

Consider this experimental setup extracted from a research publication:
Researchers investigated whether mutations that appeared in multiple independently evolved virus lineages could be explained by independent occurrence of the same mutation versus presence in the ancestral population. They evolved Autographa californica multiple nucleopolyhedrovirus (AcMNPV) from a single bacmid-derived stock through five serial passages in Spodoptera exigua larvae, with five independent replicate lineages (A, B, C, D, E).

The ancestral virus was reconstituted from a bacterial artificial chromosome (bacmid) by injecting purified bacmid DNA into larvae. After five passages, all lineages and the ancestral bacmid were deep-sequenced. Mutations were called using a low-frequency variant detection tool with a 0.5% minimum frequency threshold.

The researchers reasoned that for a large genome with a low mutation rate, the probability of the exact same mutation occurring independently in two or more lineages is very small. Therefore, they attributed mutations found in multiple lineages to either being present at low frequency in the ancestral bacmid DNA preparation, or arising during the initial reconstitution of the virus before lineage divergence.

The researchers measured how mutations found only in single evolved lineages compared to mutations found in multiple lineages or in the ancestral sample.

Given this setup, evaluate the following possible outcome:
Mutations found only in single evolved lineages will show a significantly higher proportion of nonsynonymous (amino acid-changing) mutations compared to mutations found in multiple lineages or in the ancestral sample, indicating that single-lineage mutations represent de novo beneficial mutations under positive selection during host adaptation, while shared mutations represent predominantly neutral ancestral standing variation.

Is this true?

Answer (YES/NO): NO